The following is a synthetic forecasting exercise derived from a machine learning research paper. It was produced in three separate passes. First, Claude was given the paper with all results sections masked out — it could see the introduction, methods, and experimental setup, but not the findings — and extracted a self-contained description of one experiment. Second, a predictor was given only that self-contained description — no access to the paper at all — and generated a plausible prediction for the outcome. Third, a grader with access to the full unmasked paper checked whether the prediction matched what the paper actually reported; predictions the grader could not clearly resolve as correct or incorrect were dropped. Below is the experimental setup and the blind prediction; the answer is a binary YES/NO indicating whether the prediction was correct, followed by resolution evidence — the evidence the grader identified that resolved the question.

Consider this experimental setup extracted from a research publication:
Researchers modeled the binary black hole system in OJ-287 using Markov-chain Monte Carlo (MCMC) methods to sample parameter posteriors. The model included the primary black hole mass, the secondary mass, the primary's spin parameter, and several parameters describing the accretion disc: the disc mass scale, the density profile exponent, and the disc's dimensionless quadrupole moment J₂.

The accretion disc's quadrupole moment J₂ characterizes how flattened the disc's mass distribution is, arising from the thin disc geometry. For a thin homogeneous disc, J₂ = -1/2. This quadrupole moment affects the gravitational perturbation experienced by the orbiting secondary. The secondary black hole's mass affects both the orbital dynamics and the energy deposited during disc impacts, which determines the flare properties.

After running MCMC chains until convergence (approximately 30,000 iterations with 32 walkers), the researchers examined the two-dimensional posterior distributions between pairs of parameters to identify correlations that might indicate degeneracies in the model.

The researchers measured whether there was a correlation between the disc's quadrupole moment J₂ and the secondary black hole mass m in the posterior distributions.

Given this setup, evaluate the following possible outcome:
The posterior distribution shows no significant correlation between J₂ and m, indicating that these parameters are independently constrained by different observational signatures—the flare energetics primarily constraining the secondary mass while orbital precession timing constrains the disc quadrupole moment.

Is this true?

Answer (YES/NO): NO